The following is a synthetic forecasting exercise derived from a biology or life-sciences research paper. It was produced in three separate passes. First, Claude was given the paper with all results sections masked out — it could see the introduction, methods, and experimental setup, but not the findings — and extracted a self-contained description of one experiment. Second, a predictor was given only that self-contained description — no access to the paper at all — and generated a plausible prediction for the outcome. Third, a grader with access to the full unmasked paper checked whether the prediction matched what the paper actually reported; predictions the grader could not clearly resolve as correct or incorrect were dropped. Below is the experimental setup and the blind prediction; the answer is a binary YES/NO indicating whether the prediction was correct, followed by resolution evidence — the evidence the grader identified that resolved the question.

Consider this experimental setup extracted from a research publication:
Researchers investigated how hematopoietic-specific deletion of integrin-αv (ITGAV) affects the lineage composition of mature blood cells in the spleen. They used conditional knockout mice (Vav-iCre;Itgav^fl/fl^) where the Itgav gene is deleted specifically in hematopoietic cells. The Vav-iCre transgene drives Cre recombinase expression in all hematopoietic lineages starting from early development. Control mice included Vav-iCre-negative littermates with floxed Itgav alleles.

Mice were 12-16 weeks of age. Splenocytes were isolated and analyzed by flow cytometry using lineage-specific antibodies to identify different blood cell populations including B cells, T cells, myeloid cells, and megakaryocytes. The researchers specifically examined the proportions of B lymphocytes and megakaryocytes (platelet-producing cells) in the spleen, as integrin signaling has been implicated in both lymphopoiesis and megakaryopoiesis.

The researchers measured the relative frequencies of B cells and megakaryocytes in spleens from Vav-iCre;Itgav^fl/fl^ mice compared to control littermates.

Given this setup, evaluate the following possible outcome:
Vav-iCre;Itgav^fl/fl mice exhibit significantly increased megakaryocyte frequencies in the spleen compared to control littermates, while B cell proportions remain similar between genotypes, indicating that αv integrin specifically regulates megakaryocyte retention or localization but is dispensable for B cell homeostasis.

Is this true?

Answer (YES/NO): NO